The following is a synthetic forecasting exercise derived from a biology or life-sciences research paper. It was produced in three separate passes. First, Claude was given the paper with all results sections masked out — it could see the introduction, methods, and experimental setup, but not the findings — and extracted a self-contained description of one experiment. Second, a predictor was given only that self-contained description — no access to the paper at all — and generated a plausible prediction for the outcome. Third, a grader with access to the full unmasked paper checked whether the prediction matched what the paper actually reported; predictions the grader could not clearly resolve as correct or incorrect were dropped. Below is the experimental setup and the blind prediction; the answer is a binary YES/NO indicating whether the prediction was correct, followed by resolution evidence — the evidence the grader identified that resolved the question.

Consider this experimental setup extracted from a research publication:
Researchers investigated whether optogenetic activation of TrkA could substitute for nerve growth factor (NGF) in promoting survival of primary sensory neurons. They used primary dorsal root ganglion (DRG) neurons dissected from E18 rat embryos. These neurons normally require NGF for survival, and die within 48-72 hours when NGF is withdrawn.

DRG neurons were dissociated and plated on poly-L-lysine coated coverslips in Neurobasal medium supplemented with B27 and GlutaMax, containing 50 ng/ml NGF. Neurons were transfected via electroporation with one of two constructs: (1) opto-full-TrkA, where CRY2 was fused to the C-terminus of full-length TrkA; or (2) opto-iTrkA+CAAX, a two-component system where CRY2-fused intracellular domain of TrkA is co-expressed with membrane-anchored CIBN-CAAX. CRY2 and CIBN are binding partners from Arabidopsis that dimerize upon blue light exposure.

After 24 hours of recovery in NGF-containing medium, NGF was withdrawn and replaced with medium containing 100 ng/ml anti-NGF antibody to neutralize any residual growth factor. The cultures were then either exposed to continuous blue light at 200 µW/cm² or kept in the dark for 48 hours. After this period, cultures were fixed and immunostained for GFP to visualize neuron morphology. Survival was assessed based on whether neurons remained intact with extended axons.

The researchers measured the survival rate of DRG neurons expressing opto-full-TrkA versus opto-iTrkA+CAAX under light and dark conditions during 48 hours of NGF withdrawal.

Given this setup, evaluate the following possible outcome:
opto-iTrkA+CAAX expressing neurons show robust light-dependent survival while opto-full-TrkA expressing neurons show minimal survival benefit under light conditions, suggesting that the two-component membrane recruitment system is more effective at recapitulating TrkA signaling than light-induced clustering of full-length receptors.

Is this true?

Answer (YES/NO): YES